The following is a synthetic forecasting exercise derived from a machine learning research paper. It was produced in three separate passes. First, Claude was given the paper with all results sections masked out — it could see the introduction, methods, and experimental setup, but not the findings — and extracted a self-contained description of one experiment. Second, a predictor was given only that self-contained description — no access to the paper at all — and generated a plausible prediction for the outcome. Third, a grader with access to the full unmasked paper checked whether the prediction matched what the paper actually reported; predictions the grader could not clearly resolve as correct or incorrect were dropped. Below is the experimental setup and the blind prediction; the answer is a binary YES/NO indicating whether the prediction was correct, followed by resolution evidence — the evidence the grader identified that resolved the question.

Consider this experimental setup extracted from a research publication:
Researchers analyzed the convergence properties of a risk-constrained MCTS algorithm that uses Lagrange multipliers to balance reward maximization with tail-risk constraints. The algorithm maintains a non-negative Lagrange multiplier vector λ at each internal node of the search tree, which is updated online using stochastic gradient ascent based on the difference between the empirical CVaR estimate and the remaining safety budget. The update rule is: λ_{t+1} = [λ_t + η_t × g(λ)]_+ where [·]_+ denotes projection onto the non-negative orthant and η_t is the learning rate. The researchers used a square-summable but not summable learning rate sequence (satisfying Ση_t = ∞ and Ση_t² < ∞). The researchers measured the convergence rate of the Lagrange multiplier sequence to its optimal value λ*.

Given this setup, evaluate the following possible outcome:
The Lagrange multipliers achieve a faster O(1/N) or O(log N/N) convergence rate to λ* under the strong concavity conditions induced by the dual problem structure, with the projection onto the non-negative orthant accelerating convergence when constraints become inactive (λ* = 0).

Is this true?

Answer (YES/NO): NO